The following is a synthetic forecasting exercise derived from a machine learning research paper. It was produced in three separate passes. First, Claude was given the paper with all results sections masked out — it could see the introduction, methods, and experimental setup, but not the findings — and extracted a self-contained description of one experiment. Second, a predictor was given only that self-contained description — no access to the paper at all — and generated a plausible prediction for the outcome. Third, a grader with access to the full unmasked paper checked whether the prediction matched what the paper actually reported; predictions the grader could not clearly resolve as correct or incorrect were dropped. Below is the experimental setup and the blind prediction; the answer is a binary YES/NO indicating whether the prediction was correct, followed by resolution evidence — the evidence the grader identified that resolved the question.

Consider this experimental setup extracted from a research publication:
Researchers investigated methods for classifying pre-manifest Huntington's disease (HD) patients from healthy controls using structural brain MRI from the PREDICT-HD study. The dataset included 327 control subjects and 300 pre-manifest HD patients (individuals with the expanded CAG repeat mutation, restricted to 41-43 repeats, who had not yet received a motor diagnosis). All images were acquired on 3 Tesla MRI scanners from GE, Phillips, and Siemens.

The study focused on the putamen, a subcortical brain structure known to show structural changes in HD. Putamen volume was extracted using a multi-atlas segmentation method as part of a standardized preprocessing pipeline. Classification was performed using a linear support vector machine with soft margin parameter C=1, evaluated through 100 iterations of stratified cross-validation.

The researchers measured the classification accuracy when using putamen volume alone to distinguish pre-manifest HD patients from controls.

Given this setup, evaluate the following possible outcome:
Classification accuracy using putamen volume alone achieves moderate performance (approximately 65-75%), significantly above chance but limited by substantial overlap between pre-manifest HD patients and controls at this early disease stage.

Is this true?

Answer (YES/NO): NO